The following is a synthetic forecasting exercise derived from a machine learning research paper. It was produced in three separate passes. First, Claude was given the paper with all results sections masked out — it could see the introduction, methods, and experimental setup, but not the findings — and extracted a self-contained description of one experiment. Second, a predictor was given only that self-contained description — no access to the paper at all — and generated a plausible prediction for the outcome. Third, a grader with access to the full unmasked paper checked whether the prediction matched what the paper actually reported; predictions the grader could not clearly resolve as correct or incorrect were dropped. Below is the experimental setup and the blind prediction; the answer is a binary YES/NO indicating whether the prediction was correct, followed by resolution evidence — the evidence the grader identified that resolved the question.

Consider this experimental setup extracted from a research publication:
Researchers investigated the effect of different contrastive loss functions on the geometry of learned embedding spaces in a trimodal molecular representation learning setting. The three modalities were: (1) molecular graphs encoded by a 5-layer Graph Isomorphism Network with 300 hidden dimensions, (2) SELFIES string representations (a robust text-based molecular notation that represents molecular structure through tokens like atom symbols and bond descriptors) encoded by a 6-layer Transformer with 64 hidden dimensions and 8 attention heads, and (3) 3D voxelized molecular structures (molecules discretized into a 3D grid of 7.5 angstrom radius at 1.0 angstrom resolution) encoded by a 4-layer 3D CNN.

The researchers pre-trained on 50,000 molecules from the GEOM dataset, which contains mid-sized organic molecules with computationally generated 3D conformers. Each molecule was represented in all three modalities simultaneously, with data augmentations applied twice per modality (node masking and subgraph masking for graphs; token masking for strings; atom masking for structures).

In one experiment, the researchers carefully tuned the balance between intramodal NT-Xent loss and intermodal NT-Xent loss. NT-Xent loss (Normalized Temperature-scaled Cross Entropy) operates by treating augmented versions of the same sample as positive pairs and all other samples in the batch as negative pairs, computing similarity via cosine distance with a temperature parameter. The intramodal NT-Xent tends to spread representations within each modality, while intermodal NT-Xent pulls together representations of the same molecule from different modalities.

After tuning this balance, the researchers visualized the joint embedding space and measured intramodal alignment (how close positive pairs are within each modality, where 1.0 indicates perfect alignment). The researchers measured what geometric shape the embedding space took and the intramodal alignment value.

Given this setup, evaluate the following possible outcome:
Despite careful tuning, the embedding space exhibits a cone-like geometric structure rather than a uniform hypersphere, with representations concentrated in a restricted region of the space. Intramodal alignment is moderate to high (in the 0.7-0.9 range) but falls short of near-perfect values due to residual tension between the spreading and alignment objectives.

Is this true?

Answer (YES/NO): NO